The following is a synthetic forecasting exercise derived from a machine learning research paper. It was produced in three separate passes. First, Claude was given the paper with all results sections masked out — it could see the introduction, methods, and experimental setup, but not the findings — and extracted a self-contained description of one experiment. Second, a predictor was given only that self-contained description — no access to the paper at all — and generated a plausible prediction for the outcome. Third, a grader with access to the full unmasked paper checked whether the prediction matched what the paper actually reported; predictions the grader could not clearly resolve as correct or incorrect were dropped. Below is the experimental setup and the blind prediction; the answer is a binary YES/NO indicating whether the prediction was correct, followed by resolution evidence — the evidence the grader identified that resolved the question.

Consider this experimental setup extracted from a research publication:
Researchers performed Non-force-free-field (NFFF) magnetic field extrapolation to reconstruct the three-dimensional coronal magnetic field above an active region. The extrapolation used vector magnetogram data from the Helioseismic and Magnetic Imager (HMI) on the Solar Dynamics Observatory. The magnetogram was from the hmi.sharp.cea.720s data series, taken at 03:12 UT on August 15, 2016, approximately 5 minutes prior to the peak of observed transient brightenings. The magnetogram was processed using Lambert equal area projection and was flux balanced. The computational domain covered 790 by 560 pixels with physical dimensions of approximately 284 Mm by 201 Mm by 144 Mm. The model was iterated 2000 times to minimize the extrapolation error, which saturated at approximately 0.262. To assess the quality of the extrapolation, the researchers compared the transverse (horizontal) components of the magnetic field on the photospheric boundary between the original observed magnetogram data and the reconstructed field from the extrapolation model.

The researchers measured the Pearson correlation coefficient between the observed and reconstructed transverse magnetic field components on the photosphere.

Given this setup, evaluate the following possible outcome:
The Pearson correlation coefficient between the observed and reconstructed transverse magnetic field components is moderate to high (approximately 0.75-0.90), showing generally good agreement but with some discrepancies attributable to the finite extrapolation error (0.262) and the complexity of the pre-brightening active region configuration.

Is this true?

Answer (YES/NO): NO